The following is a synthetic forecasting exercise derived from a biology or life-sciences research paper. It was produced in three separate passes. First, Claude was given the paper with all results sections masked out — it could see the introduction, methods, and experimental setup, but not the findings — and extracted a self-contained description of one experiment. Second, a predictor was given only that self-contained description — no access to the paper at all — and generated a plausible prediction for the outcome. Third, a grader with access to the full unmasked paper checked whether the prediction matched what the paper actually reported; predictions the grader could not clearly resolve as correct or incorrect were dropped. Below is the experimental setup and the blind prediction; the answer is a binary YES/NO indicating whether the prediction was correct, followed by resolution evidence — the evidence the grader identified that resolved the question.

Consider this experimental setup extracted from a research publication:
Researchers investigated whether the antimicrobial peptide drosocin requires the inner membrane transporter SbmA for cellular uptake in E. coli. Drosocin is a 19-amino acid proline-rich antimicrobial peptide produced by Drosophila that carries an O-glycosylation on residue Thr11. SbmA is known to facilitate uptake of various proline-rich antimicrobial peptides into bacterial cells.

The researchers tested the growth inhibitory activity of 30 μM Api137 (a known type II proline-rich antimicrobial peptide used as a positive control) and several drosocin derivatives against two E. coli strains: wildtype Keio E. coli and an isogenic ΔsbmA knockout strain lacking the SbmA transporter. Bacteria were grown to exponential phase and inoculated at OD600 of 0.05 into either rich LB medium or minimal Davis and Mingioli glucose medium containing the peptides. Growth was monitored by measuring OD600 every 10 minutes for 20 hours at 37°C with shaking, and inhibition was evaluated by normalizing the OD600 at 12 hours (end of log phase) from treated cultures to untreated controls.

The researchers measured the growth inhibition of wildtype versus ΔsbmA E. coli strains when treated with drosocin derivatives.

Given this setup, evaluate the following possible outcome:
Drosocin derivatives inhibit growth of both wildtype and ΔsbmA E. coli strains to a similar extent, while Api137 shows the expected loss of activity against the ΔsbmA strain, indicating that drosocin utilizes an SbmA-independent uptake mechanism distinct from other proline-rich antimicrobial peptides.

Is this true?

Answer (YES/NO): NO